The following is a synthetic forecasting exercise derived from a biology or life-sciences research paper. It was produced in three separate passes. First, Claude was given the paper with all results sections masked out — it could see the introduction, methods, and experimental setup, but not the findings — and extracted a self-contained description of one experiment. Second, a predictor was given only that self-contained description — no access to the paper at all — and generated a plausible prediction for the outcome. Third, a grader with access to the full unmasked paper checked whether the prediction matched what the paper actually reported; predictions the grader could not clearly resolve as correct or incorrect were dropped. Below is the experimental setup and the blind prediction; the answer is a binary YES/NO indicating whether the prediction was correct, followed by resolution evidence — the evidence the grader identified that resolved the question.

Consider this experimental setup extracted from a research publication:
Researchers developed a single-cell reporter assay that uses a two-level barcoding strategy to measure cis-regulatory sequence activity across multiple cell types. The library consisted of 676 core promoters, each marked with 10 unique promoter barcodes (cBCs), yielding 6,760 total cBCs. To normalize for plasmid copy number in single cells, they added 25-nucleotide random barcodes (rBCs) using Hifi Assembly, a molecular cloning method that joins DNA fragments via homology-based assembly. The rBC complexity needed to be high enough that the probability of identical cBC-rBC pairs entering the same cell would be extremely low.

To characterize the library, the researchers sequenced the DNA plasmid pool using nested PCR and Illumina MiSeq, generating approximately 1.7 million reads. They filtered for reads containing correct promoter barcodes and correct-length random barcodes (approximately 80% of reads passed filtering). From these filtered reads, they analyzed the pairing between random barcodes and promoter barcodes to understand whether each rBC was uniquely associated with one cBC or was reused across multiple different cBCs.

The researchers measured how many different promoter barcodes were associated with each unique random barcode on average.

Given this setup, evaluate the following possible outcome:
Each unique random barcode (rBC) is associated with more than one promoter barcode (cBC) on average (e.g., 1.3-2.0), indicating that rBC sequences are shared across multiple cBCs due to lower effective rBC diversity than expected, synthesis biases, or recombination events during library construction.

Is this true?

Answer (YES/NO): YES